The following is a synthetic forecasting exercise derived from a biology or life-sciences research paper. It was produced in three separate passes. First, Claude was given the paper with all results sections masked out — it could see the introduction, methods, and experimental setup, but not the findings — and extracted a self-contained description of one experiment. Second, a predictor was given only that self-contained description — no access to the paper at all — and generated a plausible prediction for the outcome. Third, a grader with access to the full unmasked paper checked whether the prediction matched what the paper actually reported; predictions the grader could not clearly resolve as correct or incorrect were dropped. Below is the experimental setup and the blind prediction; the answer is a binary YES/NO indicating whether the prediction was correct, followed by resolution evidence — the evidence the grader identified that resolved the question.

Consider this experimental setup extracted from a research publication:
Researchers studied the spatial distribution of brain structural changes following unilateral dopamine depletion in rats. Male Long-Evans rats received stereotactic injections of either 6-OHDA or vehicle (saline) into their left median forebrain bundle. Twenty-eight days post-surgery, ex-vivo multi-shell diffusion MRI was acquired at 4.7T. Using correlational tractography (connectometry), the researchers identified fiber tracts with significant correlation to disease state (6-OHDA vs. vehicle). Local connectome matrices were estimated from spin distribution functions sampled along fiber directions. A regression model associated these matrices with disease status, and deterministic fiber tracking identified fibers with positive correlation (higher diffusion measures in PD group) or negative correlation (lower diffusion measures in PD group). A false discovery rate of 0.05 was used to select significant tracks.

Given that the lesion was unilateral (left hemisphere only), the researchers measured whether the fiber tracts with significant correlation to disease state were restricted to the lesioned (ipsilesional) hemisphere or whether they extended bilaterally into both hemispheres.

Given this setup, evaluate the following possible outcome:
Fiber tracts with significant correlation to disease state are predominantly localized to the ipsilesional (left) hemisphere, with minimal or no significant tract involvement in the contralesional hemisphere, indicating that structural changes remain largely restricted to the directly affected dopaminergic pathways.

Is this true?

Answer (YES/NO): NO